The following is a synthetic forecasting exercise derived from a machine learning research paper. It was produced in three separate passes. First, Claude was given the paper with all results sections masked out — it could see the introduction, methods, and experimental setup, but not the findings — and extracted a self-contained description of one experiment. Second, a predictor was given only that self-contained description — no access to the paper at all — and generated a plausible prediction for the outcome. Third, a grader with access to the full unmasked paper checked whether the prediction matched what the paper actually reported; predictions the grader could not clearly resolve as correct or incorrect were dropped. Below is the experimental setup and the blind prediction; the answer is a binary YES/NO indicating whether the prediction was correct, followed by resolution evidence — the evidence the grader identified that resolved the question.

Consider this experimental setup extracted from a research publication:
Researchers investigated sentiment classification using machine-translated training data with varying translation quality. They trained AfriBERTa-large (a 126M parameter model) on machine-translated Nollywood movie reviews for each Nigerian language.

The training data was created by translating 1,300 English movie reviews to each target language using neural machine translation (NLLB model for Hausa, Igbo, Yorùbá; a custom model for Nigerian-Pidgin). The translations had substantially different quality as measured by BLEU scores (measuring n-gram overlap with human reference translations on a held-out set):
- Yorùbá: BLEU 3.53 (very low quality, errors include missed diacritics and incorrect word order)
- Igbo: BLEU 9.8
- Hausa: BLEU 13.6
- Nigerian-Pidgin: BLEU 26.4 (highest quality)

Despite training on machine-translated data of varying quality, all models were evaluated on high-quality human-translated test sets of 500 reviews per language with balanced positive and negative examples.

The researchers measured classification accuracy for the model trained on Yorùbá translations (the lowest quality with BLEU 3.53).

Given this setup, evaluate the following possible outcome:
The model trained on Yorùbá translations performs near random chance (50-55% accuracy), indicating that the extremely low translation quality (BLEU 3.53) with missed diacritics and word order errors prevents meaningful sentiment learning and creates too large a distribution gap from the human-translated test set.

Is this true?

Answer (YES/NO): NO